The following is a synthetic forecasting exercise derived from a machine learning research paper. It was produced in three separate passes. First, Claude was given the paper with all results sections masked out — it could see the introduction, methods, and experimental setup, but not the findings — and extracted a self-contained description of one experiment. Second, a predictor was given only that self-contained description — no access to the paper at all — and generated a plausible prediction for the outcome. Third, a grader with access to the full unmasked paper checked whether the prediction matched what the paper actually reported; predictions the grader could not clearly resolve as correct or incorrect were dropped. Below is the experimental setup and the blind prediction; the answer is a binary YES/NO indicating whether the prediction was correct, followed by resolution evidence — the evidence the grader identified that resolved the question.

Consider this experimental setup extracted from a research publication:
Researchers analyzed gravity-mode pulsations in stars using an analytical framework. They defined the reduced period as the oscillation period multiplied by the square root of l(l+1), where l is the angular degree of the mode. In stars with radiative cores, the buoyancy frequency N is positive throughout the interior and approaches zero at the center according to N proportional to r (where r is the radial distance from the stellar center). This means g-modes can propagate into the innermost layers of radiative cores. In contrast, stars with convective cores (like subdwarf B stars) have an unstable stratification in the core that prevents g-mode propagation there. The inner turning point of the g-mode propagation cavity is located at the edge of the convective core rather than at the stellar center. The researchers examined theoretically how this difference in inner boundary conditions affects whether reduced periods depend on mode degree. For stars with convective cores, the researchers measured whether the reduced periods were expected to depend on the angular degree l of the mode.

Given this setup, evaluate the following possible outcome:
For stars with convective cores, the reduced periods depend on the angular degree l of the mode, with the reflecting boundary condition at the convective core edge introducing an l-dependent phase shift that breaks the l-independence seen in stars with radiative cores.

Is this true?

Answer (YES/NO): NO